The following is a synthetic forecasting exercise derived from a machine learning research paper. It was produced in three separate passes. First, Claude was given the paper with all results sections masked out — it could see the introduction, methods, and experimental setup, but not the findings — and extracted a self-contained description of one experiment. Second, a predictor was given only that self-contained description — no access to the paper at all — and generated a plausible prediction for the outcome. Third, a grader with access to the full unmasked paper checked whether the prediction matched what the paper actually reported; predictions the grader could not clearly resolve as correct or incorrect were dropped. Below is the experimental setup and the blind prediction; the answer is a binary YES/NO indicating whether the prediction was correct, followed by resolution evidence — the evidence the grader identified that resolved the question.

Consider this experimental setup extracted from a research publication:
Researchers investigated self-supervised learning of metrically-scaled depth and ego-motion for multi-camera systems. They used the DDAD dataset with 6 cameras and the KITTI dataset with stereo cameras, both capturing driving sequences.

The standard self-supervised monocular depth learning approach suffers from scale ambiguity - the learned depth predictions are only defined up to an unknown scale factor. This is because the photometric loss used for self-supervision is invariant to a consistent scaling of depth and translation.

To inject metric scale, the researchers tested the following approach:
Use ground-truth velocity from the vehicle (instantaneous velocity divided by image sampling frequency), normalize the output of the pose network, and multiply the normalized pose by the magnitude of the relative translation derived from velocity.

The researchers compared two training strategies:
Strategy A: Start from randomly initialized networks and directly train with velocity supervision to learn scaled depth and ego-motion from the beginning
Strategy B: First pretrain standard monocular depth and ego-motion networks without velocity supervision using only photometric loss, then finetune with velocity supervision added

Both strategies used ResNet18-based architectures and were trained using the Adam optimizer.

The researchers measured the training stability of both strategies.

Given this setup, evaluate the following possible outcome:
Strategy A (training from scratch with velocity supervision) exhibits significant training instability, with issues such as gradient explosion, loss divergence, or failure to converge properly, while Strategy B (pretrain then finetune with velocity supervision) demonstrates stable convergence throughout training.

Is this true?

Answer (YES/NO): YES